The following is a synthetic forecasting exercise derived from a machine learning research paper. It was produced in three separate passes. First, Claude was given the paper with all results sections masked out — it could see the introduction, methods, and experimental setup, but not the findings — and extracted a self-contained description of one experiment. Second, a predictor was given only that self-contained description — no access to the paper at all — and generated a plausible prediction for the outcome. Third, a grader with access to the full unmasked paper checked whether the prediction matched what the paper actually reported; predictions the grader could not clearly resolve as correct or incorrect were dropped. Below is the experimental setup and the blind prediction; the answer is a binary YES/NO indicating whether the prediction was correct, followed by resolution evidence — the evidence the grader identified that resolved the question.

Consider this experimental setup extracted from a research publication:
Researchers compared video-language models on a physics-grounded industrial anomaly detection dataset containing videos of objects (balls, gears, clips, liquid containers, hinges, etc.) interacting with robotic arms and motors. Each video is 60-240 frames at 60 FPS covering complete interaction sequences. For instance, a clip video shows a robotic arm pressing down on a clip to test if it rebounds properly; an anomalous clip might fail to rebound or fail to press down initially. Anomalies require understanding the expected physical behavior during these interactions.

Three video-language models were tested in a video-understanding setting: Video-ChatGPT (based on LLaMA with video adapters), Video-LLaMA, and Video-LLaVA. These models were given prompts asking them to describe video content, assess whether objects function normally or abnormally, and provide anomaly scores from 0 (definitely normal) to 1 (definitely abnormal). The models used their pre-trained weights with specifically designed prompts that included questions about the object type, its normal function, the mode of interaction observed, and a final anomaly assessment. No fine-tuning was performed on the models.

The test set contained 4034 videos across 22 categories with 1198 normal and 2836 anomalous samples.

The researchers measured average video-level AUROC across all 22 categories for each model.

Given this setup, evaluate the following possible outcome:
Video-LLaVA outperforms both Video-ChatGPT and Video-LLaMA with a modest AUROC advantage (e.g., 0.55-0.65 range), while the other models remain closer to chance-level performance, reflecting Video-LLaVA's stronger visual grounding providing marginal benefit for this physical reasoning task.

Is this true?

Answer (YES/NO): NO